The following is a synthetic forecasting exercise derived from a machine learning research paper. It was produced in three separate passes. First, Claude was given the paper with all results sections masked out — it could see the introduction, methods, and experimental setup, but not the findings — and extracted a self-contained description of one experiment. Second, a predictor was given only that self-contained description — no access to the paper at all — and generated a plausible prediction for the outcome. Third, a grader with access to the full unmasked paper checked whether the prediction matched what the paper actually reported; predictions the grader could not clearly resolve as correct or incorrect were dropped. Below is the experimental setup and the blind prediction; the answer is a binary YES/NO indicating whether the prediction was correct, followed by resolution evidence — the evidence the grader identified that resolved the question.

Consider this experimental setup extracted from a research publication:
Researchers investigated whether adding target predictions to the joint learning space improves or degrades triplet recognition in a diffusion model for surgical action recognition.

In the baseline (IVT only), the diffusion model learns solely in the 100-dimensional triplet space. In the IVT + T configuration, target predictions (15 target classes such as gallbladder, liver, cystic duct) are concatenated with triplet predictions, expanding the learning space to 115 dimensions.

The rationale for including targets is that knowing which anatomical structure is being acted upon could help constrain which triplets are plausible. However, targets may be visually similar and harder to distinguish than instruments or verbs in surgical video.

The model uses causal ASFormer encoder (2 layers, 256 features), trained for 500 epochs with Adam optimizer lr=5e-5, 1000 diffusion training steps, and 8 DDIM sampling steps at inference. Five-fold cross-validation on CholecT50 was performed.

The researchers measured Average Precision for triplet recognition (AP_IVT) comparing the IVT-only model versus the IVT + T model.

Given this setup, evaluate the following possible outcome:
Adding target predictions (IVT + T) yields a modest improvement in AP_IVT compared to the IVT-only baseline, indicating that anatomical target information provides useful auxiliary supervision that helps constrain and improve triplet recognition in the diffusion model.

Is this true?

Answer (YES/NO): NO